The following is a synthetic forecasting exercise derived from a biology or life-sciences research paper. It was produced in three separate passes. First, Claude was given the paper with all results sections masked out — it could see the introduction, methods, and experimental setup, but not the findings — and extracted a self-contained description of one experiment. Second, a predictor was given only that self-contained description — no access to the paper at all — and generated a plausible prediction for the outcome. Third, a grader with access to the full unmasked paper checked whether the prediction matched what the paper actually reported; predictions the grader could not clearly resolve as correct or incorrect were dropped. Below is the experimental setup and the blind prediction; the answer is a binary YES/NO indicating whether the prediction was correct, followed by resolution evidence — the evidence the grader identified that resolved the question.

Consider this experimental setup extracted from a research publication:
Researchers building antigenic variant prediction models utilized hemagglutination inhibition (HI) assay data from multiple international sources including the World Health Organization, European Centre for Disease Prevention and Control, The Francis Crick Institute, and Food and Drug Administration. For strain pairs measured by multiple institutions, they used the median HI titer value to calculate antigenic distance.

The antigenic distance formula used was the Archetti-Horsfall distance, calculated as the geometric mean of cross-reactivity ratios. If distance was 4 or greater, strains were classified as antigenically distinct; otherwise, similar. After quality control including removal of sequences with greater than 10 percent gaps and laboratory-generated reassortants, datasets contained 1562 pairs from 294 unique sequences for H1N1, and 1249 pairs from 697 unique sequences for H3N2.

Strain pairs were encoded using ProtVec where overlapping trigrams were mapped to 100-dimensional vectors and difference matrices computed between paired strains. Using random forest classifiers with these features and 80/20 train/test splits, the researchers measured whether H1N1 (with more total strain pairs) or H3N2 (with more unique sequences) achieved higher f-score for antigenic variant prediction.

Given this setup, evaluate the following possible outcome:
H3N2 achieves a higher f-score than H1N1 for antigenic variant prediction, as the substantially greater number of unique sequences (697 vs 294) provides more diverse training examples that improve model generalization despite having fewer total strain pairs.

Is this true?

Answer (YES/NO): NO